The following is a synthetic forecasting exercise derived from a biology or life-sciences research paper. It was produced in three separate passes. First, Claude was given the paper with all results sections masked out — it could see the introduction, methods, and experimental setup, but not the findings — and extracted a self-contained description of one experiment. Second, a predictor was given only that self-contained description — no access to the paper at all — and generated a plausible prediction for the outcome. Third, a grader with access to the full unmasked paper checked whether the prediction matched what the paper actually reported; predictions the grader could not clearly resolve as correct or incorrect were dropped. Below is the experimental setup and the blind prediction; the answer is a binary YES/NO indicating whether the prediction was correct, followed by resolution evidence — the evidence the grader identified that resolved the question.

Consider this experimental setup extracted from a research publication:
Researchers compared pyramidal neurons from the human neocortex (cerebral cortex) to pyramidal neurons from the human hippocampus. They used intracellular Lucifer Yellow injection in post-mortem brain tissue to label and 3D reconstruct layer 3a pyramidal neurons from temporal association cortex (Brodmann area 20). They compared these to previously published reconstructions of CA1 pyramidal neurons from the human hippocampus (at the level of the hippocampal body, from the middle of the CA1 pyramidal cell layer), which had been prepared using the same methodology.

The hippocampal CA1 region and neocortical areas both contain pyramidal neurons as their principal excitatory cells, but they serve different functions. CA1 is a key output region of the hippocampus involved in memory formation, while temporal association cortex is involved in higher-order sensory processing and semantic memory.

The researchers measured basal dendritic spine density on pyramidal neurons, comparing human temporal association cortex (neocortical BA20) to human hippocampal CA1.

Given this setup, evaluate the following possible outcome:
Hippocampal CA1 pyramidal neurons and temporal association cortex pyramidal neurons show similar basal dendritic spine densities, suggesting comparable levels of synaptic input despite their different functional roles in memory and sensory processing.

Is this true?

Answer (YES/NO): NO